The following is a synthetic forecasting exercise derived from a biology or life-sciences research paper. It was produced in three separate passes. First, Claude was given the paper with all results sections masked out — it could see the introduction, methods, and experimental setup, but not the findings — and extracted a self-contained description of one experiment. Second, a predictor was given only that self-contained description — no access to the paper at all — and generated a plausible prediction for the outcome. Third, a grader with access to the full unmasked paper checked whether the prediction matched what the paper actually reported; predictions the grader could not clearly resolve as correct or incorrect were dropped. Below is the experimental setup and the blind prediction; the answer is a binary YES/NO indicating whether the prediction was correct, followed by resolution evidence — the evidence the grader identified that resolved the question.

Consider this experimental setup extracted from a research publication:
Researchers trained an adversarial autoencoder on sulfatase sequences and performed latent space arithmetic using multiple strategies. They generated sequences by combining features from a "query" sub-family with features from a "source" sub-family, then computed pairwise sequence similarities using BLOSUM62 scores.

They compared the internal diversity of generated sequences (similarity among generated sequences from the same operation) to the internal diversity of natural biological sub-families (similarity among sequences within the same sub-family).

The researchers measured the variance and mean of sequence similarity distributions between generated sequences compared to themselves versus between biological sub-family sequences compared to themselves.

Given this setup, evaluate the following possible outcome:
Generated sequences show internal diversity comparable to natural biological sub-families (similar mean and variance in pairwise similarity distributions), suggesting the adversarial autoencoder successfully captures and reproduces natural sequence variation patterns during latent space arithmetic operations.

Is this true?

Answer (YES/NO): YES